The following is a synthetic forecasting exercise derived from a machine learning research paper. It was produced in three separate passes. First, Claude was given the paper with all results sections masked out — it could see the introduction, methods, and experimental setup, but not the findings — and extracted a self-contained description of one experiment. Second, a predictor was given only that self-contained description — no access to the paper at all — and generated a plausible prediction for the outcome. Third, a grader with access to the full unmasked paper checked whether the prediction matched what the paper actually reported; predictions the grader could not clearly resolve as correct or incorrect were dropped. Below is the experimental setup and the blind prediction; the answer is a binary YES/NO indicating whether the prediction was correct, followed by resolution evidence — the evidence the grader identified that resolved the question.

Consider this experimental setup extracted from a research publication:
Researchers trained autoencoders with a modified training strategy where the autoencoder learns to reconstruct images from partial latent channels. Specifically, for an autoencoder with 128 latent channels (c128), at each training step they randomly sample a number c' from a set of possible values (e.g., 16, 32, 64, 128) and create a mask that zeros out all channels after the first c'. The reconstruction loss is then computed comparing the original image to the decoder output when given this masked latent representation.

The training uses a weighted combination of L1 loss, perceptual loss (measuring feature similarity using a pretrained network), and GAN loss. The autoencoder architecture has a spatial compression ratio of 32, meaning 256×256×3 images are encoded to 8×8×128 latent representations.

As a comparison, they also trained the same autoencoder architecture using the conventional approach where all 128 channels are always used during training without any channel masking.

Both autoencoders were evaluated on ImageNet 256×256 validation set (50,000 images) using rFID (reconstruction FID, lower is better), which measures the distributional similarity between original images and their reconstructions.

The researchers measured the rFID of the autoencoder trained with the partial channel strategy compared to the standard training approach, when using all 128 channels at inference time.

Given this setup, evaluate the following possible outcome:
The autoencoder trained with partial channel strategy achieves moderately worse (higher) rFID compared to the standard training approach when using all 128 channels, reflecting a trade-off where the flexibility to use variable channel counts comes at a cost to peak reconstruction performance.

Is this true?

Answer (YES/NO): NO